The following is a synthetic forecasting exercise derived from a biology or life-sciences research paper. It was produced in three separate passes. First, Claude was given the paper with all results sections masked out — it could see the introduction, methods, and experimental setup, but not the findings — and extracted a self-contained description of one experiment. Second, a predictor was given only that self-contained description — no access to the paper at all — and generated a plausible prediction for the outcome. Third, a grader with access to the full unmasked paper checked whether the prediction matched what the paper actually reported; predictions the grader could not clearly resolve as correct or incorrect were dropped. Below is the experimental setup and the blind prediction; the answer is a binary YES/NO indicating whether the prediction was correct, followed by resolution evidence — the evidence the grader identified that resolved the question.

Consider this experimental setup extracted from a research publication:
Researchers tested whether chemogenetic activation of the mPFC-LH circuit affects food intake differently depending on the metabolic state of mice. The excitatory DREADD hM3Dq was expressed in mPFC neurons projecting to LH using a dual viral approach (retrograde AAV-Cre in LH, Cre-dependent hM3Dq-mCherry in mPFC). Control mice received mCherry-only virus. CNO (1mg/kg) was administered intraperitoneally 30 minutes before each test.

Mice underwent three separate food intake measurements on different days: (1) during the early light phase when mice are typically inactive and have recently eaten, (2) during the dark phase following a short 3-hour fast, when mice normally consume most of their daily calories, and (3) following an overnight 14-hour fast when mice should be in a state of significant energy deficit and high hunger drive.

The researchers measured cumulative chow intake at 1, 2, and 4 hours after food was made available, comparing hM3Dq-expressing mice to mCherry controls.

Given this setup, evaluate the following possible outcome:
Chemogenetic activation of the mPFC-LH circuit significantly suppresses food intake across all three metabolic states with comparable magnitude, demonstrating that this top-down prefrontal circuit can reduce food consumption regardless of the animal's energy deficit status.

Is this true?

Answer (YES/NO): YES